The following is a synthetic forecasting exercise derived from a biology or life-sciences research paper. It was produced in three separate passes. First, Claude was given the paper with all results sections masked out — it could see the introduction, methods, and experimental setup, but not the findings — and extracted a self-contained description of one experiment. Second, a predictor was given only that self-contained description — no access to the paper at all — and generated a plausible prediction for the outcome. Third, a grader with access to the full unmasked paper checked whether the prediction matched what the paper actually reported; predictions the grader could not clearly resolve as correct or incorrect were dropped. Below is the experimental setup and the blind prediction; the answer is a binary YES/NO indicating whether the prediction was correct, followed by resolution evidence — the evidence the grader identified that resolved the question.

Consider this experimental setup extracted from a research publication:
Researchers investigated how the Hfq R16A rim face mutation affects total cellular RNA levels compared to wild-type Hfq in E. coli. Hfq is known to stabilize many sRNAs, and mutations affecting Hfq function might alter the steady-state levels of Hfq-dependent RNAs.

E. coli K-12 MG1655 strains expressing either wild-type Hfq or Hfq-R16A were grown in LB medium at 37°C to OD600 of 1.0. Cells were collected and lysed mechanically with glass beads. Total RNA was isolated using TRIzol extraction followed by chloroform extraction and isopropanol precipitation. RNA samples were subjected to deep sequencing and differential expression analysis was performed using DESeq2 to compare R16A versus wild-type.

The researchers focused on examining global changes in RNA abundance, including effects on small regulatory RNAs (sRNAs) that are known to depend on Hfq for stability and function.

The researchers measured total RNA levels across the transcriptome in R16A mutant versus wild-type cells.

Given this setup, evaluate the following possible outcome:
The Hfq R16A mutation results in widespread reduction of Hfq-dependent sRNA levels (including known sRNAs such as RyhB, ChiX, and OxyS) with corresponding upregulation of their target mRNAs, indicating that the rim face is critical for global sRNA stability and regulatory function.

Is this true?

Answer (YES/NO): NO